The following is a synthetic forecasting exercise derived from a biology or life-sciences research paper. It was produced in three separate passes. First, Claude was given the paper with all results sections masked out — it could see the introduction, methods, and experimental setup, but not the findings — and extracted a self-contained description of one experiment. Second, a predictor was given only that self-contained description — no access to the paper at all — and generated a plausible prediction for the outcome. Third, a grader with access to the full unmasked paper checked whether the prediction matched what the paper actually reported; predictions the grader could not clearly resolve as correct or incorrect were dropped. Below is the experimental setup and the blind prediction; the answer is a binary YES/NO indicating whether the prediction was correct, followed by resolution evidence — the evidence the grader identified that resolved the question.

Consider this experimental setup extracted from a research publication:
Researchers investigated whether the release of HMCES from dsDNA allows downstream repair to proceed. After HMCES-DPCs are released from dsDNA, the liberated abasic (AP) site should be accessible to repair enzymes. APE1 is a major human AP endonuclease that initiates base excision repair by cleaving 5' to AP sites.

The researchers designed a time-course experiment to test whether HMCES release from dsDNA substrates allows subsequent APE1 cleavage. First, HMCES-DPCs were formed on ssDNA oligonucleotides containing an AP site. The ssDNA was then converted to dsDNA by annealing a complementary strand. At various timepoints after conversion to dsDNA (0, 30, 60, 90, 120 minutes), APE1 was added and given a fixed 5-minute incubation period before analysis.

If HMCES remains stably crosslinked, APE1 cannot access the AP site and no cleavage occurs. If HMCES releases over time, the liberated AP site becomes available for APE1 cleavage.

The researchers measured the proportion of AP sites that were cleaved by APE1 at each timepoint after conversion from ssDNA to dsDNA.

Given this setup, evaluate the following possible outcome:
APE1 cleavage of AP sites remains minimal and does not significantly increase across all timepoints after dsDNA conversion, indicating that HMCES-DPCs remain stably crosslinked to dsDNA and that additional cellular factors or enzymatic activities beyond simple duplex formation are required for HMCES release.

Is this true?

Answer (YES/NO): NO